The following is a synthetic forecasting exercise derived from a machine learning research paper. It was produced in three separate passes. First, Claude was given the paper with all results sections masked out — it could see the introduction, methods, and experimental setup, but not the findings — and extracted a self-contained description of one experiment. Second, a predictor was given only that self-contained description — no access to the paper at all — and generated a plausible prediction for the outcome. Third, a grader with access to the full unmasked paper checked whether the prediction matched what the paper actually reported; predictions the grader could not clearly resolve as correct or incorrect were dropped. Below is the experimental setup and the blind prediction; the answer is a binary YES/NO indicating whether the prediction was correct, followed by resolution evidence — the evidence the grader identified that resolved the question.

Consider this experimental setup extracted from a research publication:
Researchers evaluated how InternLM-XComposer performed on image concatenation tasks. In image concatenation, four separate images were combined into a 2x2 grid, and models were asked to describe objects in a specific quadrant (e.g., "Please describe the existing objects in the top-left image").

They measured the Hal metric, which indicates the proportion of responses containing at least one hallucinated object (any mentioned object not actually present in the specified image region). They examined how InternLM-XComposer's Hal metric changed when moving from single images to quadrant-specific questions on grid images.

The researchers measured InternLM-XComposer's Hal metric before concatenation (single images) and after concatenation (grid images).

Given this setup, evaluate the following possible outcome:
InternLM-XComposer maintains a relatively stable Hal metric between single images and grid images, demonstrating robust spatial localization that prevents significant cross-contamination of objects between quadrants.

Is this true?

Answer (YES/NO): NO